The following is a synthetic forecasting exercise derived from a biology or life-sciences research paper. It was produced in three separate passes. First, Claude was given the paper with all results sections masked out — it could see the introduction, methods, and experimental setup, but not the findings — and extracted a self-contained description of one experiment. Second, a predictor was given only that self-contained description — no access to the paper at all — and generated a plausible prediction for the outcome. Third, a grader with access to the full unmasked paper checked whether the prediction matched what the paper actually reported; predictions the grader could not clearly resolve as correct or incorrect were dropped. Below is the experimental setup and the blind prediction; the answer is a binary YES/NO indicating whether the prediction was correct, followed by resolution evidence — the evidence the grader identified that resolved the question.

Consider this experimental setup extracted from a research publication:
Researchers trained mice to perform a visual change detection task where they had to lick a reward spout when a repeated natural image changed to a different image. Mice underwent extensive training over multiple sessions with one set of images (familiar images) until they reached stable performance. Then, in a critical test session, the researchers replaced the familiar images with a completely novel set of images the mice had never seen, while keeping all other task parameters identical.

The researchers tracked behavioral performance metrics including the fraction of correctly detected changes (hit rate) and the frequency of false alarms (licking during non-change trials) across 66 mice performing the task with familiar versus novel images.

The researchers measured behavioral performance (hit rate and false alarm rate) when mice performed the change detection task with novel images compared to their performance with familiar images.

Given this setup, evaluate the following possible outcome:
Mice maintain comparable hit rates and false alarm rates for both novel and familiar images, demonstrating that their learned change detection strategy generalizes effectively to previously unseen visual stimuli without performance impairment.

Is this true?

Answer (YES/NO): YES